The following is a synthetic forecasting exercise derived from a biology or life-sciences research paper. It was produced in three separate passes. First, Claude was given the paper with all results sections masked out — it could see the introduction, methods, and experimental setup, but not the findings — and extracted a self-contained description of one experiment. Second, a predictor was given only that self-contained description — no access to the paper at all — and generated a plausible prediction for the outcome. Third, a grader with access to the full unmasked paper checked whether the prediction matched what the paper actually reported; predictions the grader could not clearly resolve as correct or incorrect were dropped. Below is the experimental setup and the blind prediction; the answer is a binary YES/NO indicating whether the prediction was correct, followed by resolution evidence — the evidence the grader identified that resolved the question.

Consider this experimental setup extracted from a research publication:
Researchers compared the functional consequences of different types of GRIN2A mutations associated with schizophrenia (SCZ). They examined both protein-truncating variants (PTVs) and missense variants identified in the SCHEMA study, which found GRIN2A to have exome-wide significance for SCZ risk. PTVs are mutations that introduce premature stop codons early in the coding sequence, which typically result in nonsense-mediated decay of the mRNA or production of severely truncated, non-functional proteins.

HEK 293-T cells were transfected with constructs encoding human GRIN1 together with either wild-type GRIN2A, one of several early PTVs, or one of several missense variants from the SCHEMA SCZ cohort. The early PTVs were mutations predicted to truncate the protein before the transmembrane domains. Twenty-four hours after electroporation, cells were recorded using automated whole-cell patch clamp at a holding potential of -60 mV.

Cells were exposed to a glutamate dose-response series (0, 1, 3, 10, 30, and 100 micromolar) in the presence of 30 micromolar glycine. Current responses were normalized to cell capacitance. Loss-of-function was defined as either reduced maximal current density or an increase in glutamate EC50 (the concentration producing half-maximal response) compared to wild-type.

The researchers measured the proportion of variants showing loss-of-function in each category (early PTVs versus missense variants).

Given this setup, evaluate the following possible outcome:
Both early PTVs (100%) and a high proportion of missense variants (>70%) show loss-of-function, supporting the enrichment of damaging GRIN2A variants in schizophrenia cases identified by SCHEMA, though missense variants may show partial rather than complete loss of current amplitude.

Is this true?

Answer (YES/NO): NO